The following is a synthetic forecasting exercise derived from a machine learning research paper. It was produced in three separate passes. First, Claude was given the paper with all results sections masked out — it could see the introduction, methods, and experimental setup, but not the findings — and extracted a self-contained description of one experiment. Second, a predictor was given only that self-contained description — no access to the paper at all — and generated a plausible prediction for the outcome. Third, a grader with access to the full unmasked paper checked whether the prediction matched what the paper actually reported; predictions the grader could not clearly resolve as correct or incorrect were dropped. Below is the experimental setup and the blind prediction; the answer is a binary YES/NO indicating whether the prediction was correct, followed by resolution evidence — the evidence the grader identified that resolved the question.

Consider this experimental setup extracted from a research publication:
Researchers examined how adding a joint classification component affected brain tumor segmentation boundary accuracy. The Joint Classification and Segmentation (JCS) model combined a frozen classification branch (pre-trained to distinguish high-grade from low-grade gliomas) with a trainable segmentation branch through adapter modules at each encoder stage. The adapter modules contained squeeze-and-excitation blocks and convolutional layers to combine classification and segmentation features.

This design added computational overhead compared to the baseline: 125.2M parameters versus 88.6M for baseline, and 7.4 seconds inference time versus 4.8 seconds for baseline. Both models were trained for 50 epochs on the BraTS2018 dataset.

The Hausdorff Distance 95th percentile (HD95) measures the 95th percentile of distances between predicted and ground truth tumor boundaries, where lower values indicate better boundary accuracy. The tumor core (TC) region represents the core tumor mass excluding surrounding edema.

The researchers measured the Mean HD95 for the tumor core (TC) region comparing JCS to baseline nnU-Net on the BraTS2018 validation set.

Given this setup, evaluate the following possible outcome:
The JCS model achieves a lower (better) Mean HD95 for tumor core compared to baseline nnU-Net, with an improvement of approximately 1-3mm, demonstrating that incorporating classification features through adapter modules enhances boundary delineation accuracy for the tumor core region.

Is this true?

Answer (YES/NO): NO